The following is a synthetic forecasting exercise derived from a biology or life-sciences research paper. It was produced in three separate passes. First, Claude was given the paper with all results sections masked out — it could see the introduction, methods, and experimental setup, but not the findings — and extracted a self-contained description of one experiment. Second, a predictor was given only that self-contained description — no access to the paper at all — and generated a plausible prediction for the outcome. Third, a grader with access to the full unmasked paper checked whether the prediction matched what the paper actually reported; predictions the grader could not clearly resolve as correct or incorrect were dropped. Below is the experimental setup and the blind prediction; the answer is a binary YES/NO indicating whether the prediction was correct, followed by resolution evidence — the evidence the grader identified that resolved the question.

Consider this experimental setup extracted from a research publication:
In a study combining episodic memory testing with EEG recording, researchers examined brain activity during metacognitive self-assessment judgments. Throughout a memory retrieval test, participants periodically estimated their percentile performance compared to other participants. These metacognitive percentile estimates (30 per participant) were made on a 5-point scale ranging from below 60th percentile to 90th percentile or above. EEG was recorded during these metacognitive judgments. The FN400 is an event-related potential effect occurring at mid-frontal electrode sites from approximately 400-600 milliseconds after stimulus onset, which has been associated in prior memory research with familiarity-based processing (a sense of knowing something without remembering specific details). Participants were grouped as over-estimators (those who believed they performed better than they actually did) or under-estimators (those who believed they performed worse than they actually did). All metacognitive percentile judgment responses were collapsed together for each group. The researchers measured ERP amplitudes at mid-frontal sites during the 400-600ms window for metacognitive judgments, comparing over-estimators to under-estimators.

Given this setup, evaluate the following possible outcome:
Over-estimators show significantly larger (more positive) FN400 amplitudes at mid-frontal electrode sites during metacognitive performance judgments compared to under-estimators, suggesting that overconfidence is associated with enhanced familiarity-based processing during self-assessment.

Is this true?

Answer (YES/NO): YES